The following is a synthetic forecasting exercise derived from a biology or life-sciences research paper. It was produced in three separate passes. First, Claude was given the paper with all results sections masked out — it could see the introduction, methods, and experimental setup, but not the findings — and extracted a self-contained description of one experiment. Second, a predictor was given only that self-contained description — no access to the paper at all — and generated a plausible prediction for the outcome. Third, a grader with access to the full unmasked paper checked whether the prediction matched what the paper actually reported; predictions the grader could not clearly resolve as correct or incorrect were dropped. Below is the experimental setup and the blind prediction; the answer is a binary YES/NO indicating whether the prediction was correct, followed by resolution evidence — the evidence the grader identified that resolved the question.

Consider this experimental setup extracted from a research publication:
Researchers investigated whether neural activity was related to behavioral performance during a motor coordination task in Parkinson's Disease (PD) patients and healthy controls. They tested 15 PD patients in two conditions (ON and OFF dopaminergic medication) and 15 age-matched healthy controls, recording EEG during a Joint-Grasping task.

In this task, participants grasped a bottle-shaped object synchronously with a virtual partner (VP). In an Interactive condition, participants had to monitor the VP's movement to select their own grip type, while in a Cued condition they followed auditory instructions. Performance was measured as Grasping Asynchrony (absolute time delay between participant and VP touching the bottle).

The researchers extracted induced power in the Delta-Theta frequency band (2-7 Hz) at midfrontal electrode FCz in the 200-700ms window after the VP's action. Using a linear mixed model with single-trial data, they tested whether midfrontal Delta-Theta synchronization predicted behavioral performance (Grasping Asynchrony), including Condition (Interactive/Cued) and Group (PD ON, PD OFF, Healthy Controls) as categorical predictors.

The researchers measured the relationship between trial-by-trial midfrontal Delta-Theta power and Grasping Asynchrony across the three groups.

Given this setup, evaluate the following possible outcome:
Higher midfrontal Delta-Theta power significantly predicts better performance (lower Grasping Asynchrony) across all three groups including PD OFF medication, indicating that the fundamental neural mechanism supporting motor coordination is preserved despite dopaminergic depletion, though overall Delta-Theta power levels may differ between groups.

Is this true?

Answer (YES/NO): YES